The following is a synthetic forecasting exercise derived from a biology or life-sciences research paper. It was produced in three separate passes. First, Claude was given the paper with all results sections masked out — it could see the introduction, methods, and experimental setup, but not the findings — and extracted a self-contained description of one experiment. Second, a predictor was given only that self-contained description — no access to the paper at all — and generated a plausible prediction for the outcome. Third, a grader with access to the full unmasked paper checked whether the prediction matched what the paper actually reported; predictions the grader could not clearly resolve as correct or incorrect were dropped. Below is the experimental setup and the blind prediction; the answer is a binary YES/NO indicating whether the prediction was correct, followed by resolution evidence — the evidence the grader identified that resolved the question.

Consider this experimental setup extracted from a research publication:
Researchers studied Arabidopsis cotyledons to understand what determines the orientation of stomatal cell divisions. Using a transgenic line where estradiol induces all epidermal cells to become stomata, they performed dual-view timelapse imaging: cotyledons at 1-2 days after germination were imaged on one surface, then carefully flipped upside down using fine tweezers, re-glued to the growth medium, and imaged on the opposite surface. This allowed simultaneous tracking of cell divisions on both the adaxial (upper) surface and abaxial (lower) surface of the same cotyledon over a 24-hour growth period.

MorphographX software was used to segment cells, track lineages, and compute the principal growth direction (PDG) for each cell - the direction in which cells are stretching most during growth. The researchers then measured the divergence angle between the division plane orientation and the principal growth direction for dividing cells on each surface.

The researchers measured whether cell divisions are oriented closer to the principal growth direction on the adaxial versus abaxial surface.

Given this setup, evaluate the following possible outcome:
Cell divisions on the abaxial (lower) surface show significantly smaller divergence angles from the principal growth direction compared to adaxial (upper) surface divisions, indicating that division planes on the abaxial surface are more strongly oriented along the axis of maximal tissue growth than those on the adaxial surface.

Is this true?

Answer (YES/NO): YES